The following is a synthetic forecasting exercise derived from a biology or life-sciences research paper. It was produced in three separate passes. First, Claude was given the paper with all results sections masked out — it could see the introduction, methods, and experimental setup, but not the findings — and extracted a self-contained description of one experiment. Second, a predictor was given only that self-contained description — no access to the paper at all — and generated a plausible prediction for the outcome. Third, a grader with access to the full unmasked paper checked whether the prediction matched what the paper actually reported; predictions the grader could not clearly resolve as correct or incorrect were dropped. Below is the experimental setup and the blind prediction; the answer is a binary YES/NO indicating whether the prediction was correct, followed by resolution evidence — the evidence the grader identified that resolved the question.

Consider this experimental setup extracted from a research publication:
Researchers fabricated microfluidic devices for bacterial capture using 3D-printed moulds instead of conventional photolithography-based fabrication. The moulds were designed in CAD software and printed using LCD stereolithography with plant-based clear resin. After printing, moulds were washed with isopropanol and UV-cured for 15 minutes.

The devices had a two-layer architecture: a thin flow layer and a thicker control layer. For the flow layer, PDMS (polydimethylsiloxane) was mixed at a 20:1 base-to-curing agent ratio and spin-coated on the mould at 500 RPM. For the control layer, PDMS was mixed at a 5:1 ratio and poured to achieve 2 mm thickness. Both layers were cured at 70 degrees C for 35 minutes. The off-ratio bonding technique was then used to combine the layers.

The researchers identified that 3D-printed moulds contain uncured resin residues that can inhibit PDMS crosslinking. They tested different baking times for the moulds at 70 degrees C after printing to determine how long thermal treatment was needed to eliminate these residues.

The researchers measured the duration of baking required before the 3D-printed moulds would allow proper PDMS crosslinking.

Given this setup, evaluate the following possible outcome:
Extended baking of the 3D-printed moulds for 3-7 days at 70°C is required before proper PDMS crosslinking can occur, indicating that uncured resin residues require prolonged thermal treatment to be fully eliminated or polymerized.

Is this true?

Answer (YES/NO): NO